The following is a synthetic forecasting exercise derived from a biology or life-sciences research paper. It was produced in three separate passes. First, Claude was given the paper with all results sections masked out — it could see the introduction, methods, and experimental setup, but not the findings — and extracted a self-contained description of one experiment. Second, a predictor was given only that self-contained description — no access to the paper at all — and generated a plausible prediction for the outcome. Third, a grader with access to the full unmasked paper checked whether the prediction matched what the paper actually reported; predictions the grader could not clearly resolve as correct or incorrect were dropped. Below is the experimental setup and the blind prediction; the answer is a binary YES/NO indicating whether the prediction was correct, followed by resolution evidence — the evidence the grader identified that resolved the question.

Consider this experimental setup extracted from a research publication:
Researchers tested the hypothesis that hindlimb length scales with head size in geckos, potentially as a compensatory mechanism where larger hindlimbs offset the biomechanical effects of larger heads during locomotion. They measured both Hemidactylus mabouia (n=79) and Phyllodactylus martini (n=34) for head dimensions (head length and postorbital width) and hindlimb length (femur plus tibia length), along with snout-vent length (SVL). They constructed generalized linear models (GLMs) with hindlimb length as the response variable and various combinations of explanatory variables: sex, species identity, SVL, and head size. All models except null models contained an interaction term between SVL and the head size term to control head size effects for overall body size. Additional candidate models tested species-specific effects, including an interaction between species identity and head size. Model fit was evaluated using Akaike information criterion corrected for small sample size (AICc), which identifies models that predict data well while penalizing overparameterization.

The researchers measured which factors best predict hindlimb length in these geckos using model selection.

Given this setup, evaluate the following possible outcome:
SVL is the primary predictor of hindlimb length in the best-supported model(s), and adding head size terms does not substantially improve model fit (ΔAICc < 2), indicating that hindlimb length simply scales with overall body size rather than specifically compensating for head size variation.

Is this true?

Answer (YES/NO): NO